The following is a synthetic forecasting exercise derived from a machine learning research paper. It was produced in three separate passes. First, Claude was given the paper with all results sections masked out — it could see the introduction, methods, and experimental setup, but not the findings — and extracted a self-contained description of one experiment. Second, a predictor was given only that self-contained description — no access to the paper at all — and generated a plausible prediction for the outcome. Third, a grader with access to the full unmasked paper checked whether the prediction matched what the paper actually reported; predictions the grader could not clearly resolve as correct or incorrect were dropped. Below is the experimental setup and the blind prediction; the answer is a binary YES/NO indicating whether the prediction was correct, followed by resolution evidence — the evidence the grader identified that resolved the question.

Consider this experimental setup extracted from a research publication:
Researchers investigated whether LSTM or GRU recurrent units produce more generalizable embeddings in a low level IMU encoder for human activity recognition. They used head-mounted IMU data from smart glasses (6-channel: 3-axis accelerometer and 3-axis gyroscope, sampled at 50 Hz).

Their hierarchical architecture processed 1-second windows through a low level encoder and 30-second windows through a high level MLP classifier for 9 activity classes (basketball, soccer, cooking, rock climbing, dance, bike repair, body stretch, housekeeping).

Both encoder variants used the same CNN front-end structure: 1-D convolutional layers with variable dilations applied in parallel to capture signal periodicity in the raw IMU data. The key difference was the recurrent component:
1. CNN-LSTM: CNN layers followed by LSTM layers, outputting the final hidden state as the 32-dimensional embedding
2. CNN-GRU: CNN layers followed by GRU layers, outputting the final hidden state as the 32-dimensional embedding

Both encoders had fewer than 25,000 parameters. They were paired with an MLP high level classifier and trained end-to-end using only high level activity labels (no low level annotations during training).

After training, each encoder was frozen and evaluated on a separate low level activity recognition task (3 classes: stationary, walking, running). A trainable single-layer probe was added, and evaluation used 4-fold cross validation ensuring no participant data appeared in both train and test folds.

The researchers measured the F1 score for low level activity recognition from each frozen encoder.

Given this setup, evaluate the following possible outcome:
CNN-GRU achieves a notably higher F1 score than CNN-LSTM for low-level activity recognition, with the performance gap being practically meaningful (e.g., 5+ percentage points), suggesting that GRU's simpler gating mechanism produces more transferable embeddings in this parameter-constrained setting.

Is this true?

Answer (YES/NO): NO